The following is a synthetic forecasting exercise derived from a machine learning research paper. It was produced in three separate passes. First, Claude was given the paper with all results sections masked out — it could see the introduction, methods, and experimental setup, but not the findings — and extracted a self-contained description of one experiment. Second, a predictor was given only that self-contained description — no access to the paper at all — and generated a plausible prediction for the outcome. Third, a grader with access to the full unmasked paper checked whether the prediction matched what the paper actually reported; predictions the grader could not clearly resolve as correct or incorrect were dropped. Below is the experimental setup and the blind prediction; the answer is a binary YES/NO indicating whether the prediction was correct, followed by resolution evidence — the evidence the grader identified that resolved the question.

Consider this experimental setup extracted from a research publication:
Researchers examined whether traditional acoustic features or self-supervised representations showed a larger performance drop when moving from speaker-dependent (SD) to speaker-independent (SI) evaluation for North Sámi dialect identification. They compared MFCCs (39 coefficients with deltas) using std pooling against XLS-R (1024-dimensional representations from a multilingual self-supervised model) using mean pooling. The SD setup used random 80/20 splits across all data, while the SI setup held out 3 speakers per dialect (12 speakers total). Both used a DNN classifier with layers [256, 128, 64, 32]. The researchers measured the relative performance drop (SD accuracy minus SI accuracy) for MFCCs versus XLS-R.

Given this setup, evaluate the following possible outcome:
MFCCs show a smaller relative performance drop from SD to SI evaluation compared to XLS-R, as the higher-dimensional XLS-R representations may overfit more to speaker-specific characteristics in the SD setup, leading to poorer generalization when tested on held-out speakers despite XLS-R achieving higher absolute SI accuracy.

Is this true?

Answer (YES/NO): NO